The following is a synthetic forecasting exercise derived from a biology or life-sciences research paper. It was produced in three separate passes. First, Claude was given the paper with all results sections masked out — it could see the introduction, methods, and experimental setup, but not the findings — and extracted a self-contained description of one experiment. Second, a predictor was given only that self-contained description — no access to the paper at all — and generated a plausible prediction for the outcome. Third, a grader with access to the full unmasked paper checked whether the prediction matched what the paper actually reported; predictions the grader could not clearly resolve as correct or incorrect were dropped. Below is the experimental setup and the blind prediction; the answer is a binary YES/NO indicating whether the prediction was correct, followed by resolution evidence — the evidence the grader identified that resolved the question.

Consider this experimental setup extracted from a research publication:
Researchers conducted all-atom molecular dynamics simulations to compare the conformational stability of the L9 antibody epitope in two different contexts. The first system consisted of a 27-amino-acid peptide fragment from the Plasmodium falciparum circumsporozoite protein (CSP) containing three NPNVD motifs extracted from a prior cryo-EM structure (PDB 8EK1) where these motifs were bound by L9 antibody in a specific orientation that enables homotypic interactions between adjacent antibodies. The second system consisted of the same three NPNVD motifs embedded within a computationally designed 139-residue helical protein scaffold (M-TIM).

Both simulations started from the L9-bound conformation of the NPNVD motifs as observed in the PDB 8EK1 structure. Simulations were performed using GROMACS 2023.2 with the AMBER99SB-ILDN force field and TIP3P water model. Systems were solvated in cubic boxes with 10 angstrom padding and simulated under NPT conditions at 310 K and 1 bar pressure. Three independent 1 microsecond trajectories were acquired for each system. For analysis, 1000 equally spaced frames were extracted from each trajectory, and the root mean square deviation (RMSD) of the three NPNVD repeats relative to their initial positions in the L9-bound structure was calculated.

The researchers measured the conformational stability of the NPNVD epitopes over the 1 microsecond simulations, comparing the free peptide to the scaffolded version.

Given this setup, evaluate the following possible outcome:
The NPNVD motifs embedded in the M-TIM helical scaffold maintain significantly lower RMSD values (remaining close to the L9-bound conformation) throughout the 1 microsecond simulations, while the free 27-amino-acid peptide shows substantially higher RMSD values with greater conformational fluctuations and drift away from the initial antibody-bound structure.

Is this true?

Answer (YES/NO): YES